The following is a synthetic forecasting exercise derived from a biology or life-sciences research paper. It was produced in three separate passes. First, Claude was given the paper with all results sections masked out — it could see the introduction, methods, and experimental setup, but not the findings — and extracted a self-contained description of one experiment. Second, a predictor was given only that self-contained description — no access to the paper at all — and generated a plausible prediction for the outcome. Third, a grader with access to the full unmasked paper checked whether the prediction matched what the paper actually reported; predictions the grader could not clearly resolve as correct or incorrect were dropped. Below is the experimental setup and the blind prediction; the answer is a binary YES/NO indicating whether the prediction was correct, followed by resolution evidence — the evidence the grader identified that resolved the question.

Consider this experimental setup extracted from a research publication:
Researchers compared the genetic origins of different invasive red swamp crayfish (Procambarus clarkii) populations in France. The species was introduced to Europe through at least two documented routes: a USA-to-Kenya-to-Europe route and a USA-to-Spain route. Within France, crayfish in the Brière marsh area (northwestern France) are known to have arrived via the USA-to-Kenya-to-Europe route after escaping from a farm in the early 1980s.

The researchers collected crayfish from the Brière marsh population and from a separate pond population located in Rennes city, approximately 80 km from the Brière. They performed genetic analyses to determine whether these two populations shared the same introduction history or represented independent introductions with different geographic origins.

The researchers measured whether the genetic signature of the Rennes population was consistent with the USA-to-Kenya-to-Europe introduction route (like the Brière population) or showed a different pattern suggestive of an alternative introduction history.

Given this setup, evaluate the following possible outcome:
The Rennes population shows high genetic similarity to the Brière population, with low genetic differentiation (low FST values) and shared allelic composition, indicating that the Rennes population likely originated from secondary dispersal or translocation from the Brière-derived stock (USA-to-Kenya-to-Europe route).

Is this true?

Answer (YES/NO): NO